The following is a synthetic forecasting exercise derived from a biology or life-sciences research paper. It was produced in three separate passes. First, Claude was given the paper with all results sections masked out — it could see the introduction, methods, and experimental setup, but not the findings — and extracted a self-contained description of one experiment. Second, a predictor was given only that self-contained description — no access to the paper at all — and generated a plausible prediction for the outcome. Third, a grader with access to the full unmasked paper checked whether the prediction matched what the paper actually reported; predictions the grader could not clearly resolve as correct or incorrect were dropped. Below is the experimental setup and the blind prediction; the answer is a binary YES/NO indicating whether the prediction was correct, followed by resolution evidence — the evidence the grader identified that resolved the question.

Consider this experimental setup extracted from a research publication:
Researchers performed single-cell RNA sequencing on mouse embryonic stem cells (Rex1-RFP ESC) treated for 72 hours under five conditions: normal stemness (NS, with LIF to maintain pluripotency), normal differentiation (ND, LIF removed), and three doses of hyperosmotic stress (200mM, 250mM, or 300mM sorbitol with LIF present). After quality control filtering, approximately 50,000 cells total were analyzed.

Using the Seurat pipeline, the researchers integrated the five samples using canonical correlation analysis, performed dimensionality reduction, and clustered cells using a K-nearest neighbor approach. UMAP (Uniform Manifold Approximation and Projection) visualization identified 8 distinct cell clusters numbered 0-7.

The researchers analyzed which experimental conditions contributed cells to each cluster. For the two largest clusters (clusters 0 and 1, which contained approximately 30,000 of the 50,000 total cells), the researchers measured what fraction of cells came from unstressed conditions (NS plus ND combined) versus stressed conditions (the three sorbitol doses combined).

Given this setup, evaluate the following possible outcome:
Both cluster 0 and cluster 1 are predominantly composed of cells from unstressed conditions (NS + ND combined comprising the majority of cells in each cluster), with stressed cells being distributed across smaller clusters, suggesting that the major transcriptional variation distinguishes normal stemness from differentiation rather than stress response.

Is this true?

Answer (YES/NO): NO